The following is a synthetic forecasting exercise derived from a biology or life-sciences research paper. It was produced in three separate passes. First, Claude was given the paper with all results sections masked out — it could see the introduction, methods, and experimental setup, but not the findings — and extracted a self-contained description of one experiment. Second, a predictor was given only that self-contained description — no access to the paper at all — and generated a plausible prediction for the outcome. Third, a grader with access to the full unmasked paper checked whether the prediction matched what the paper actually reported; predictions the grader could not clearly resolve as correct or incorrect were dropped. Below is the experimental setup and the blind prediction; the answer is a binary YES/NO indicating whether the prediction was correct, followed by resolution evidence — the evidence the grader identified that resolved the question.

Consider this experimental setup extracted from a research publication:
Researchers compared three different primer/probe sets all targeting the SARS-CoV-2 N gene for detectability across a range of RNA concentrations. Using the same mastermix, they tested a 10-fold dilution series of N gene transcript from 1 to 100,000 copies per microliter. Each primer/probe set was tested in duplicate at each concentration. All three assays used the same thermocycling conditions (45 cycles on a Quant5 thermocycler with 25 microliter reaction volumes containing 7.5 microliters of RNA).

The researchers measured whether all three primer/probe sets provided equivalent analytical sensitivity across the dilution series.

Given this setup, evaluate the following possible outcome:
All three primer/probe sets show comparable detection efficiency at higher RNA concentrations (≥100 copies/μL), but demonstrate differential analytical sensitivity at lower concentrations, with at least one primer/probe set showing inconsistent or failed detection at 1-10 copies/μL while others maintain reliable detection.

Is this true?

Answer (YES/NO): YES